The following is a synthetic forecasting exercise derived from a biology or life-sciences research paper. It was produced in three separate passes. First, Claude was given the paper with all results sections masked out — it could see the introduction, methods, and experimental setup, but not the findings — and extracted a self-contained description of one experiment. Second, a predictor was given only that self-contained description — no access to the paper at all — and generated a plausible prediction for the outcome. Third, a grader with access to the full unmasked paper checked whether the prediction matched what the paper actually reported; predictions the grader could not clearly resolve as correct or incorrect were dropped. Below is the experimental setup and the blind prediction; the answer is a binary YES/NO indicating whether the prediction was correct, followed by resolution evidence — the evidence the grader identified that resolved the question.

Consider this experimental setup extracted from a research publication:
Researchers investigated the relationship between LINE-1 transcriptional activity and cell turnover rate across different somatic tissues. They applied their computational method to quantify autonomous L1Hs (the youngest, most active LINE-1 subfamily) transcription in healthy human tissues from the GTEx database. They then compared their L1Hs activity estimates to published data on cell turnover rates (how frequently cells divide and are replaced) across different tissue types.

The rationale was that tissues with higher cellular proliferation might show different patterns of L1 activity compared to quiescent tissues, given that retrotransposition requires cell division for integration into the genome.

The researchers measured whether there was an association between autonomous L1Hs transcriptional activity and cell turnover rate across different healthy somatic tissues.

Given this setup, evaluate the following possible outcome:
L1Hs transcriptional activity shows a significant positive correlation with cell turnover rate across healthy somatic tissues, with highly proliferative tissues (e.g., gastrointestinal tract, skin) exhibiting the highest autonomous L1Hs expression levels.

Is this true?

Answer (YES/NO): YES